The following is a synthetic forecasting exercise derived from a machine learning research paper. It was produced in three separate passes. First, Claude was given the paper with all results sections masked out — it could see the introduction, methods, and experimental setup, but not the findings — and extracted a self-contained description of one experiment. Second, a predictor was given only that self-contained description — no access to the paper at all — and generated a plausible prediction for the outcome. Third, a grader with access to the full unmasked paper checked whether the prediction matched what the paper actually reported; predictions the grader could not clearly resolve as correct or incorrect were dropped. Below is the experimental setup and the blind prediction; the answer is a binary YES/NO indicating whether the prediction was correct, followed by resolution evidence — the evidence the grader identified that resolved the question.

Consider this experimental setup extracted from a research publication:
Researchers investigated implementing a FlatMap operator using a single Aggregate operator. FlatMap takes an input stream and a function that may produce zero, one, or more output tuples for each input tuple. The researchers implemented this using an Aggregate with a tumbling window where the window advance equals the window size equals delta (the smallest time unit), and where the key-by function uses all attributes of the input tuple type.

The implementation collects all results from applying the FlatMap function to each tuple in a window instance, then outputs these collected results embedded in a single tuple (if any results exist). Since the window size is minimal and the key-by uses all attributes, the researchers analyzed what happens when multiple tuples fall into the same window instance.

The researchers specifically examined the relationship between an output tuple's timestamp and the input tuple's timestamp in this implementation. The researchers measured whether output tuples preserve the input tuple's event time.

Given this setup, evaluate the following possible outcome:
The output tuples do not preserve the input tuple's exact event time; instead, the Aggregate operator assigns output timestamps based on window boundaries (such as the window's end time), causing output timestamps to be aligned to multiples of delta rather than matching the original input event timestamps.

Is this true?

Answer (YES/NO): NO